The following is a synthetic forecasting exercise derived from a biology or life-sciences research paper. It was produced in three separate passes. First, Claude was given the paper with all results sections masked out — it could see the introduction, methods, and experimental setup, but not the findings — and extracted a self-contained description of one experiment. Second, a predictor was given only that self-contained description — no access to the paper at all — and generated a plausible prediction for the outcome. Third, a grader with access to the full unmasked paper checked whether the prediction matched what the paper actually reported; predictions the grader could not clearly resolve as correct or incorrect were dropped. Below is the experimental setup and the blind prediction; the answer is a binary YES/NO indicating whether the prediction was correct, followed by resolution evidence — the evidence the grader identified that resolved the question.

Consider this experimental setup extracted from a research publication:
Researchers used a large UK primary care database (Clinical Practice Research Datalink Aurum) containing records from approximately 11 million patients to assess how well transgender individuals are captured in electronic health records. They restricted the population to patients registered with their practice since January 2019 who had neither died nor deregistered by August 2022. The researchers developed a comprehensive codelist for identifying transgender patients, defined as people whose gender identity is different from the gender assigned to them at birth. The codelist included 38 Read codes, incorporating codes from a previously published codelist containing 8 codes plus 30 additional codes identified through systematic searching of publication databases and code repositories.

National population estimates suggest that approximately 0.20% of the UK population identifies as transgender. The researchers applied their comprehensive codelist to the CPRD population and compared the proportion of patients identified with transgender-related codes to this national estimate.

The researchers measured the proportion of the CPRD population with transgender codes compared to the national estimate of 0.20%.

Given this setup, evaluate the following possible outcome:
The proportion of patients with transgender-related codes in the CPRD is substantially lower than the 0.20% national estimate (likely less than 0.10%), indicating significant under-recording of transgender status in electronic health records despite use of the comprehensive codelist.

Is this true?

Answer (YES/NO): YES